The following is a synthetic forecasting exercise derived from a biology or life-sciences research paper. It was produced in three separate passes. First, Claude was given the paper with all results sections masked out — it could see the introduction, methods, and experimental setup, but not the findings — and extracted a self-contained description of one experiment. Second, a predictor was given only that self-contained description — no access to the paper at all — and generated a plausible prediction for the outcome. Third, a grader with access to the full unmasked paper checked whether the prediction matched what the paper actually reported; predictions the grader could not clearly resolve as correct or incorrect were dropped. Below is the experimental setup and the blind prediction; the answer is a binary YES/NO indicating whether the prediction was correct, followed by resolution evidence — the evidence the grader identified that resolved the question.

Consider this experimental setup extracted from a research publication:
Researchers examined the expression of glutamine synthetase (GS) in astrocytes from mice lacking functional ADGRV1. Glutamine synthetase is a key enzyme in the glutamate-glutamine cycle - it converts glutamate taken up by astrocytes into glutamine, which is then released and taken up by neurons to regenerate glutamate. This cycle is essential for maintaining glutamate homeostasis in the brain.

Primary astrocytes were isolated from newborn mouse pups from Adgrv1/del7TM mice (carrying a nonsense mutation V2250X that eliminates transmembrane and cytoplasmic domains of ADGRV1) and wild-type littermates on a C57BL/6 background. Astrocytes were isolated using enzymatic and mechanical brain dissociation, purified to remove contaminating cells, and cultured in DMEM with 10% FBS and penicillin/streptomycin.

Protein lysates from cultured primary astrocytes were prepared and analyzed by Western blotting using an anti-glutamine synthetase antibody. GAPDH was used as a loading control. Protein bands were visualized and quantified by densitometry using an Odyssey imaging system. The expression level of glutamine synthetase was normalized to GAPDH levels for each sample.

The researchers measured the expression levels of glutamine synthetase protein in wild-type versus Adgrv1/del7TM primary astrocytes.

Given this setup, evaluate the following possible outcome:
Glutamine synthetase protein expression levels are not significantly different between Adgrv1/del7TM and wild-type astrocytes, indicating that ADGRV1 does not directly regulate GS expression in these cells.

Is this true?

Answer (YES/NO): NO